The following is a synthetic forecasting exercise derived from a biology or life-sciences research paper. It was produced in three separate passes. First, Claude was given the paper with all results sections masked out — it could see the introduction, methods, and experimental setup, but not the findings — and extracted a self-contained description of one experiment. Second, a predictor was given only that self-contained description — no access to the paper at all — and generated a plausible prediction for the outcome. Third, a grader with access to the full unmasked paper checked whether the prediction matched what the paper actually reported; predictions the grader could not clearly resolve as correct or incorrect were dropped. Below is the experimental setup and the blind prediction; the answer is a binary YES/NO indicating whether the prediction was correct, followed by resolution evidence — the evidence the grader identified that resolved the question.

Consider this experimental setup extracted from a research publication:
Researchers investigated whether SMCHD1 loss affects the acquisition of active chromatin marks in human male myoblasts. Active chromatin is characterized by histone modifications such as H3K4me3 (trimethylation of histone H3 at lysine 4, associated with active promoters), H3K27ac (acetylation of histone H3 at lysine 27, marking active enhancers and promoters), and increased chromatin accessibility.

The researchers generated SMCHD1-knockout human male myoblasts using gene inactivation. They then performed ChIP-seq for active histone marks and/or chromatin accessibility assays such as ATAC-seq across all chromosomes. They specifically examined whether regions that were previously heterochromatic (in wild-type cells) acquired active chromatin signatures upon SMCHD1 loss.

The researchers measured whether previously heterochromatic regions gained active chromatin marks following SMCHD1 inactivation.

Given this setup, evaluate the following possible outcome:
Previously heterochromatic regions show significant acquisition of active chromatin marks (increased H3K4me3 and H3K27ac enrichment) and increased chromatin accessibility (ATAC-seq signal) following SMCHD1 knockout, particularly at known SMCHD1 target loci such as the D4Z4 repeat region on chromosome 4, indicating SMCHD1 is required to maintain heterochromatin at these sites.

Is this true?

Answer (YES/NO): NO